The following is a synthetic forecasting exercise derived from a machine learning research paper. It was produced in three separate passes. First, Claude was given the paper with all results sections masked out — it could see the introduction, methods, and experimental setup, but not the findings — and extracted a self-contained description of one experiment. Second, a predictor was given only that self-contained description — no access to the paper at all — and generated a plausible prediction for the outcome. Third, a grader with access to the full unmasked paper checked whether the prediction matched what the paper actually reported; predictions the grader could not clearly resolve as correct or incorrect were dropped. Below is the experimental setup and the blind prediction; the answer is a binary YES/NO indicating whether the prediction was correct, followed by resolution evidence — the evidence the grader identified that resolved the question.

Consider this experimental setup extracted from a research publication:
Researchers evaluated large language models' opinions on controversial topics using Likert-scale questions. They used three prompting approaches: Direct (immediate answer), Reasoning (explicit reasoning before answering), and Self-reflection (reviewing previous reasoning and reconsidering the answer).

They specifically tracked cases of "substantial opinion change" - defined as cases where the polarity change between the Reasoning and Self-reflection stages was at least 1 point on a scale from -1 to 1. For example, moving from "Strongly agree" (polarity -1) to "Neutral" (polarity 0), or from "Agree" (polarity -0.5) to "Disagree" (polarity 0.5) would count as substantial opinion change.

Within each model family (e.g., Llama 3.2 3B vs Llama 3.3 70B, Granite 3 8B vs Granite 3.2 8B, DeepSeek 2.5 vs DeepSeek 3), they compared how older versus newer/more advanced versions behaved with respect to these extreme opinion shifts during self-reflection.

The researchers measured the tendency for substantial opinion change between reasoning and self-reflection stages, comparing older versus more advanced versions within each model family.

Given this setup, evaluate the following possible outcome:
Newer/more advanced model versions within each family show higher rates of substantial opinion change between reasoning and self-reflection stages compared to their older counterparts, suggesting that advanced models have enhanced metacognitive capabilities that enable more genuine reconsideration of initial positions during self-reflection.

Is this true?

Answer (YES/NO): NO